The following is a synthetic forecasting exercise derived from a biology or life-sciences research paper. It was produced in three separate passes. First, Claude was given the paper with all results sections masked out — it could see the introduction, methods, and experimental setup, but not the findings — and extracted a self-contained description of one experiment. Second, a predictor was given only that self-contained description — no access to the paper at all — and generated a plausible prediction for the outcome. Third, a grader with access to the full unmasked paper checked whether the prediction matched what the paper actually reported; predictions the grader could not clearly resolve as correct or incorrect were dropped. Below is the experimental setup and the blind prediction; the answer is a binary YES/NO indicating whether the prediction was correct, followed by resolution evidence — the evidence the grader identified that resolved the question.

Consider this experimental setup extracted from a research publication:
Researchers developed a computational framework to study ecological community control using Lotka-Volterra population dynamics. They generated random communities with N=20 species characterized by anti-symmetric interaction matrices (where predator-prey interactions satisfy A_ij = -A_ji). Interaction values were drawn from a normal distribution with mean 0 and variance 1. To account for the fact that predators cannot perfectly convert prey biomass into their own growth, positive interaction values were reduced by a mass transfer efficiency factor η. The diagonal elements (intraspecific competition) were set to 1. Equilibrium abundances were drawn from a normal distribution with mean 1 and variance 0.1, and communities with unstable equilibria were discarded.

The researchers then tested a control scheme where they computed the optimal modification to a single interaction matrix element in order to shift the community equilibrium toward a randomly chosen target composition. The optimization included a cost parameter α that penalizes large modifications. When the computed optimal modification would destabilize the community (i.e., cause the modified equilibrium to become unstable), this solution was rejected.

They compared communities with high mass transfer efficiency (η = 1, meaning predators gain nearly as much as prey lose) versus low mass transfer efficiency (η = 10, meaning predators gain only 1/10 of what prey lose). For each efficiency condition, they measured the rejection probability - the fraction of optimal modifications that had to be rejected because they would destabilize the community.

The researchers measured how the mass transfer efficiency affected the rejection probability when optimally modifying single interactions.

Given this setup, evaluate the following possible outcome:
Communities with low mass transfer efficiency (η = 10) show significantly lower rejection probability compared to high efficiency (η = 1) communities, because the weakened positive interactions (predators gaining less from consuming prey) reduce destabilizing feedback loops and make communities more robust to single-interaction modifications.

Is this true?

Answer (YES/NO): NO